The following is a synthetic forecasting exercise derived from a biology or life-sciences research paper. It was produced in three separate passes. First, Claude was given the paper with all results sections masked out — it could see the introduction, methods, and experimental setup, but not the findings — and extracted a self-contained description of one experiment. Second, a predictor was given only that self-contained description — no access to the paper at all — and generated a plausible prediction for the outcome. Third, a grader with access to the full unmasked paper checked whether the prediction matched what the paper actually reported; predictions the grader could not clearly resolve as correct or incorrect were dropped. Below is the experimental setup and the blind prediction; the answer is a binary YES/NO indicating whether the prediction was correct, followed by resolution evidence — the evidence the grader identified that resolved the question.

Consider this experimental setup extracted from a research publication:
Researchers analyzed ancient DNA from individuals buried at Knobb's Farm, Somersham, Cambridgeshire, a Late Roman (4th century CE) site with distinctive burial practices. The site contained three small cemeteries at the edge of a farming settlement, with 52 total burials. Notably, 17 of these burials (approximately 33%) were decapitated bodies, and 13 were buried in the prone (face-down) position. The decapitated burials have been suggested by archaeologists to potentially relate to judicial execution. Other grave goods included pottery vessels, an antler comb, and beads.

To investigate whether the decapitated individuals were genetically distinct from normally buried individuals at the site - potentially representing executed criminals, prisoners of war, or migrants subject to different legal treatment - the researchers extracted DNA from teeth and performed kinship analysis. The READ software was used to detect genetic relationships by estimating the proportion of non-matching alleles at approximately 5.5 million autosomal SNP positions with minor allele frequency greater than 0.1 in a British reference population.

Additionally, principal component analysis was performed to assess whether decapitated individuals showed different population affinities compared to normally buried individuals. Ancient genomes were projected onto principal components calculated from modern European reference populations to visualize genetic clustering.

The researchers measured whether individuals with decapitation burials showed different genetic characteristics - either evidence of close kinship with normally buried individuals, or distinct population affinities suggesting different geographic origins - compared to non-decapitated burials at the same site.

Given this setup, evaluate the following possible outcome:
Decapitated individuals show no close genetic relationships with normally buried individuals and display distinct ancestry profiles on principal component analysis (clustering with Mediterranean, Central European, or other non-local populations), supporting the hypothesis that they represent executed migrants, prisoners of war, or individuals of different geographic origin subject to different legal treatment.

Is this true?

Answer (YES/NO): NO